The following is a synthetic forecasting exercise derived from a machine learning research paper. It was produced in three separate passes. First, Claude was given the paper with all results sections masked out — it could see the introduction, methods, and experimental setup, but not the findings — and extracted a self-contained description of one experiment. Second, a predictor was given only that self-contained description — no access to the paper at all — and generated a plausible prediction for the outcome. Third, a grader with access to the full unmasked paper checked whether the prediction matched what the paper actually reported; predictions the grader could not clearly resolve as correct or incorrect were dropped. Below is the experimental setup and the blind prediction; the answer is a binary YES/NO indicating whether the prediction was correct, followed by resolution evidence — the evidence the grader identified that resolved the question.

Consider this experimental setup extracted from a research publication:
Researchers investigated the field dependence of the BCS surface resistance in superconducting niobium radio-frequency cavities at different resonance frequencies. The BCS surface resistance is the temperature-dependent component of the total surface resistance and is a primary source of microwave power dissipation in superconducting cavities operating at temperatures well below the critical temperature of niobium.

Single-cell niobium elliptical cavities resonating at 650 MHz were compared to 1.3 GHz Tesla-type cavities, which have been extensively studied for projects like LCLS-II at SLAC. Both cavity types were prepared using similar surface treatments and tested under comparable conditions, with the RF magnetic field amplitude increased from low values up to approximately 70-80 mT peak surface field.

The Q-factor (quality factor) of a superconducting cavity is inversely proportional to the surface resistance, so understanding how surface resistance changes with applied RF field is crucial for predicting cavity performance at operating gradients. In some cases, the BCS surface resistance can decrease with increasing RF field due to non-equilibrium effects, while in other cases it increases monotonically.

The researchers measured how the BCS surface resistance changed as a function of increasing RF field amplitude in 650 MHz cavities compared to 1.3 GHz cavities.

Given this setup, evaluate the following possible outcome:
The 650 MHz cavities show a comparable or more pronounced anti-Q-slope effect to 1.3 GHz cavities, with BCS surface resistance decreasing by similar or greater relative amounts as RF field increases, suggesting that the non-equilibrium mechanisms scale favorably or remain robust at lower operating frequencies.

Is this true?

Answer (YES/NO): NO